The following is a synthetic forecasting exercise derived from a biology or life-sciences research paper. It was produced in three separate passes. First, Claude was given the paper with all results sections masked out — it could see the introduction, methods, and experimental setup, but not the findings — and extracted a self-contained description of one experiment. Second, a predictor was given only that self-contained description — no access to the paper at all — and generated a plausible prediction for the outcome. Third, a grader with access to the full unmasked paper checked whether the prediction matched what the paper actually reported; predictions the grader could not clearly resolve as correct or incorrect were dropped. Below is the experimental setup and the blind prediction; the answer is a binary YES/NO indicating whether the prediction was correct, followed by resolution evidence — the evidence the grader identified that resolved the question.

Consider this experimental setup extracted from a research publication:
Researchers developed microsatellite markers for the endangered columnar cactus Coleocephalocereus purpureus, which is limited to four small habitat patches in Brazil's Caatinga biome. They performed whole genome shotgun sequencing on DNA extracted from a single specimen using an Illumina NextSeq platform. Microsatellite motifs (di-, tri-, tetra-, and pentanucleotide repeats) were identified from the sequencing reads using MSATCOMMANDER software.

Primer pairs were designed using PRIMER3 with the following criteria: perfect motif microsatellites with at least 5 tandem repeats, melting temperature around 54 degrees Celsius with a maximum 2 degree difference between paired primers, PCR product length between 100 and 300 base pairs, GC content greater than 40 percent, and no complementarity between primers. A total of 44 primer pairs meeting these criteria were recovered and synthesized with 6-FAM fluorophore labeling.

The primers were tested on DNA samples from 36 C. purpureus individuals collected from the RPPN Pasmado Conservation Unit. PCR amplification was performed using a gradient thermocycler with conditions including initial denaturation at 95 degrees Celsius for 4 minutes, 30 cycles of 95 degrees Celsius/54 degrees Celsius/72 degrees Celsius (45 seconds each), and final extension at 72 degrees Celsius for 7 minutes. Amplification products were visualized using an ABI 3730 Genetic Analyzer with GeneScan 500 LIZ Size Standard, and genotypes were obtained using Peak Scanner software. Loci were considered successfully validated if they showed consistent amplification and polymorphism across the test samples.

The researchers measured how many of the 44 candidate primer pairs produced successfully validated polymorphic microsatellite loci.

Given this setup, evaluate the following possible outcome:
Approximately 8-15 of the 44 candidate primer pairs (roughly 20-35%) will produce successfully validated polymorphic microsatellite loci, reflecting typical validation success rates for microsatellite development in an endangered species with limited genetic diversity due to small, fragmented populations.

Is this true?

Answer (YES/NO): YES